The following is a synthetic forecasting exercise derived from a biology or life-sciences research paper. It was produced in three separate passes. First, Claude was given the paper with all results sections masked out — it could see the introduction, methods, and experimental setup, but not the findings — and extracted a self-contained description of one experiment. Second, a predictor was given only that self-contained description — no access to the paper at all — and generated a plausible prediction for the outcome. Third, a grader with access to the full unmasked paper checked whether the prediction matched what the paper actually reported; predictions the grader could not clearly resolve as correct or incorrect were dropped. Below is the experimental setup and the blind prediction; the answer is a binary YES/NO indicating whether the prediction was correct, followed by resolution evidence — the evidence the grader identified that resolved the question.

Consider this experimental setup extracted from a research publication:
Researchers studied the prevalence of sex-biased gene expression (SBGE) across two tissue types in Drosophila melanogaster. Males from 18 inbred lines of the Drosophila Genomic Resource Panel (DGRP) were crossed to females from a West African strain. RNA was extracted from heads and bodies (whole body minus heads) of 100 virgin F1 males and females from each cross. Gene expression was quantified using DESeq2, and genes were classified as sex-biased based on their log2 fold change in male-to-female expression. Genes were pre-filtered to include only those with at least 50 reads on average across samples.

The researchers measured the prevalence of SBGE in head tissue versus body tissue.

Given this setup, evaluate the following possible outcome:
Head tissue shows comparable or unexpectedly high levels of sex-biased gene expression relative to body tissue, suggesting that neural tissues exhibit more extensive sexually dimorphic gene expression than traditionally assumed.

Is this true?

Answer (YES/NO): NO